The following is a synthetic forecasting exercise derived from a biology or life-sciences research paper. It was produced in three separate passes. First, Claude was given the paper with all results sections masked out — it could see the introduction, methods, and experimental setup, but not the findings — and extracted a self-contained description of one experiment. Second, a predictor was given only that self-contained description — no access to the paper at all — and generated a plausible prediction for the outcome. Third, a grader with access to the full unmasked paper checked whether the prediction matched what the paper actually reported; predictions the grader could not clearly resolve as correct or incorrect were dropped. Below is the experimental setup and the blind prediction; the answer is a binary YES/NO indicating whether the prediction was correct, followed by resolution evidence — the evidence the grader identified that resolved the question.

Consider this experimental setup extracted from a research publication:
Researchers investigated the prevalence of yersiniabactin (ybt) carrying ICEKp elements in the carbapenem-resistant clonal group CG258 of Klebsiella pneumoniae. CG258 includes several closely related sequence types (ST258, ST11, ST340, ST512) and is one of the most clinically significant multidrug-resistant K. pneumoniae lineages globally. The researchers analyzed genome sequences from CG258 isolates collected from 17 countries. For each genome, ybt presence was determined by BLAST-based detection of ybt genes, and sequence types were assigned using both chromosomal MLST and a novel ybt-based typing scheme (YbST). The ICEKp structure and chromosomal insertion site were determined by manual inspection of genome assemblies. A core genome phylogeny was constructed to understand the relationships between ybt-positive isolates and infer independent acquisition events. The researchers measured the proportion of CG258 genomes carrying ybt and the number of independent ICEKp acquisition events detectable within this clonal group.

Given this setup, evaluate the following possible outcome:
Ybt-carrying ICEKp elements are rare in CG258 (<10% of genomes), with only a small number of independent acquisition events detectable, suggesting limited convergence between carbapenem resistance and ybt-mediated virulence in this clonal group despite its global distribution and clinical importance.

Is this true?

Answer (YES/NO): NO